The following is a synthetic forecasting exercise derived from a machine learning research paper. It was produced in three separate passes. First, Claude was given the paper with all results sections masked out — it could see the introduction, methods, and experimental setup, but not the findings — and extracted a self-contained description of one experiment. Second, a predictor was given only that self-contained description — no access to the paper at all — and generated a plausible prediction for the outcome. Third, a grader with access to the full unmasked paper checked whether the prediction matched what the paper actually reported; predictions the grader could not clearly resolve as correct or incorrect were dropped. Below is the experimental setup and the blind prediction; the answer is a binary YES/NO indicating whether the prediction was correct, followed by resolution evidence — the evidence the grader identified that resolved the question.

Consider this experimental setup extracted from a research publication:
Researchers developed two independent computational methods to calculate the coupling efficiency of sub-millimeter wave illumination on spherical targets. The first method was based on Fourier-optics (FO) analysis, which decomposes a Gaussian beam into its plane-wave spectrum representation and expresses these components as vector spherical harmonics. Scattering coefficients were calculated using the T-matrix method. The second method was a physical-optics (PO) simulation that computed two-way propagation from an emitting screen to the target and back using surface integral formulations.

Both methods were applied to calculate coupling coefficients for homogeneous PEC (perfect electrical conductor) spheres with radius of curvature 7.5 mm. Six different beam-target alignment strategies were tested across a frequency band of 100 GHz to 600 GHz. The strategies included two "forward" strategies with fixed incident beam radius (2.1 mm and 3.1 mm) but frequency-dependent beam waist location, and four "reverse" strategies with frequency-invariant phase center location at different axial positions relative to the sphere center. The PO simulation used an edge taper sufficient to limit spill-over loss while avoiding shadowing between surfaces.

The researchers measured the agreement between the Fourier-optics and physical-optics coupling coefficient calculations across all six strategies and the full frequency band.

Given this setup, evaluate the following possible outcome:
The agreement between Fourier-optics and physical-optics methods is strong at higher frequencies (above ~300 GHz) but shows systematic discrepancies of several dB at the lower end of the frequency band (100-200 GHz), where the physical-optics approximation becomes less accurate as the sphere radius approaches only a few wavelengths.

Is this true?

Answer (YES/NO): NO